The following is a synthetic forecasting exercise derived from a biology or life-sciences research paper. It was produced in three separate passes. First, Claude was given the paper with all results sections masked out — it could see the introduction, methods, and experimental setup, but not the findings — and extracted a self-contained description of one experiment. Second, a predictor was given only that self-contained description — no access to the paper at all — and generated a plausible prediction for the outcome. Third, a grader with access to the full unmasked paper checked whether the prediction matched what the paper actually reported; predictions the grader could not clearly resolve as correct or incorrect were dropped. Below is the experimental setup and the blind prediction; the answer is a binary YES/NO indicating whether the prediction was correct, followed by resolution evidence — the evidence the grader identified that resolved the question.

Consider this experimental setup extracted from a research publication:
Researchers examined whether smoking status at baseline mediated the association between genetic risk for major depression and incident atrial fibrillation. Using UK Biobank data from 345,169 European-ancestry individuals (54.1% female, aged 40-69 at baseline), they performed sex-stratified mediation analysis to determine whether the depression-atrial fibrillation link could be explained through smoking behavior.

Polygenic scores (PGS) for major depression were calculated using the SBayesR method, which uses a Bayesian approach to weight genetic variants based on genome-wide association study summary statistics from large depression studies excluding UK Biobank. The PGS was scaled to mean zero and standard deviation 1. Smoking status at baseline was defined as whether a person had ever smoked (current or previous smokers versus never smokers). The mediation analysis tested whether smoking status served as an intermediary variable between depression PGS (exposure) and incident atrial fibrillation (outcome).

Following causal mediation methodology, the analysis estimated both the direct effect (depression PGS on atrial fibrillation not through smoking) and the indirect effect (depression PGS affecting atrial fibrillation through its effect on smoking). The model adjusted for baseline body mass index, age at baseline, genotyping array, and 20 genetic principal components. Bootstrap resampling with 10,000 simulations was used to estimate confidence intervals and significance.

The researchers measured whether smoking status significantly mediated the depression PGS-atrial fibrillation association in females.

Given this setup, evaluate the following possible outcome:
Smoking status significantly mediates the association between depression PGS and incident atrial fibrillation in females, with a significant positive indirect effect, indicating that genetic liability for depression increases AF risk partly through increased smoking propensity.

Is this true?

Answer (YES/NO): YES